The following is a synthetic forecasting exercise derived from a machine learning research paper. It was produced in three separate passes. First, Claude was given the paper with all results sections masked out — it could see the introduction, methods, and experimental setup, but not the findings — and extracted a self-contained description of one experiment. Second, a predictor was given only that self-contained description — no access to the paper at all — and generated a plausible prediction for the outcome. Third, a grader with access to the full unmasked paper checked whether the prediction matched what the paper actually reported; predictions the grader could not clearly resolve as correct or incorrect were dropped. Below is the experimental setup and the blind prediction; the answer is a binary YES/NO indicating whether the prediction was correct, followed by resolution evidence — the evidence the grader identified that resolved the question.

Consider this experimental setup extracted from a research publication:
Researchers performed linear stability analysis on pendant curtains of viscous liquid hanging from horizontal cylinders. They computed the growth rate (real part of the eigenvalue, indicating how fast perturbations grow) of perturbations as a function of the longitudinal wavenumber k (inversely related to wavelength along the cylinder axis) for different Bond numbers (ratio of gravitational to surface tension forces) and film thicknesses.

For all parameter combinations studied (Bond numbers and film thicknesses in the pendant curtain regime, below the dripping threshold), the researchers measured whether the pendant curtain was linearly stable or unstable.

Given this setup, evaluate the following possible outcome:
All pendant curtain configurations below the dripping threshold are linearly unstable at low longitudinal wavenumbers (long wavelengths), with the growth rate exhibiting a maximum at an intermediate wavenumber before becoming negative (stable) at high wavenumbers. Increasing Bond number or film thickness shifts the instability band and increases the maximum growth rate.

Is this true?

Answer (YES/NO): NO